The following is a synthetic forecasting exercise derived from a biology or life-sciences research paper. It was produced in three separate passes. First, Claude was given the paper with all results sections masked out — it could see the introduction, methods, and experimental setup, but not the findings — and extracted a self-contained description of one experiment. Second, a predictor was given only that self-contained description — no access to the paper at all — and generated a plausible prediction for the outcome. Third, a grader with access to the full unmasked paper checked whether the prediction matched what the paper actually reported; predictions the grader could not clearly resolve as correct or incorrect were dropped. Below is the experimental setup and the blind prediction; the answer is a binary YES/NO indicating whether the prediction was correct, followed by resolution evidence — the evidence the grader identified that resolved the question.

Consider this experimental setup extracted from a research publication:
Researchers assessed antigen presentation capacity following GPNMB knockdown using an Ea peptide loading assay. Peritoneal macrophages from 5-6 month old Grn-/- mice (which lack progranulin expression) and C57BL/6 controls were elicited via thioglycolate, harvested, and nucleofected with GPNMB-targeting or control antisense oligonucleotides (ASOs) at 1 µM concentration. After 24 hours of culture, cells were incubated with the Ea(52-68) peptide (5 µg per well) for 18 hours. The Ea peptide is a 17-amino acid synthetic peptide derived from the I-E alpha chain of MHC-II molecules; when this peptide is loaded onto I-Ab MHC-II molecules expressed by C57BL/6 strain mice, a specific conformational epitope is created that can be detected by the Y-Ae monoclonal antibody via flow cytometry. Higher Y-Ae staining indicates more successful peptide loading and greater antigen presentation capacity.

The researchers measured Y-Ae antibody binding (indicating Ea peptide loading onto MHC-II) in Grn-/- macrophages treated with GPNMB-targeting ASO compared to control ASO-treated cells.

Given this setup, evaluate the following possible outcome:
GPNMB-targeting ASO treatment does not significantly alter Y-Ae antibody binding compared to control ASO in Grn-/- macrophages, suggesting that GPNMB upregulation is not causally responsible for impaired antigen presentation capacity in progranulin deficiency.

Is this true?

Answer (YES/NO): NO